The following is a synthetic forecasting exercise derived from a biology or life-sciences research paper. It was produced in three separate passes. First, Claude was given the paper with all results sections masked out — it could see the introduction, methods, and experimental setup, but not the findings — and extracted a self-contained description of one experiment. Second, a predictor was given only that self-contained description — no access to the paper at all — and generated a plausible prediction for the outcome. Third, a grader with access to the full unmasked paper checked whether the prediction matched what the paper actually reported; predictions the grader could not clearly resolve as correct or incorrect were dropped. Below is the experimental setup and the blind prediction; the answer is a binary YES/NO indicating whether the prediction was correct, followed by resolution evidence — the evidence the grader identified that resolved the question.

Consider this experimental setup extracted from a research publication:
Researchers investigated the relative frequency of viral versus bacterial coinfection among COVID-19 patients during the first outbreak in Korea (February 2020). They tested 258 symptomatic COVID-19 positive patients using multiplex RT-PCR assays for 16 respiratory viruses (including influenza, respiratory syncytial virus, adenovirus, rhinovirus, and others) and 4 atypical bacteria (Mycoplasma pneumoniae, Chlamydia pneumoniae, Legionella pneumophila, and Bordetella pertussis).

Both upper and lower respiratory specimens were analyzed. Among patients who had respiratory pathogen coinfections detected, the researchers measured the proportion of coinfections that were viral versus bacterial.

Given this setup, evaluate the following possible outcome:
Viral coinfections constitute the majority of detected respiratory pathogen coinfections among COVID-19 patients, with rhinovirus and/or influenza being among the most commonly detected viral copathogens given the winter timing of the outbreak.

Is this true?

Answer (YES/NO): YES